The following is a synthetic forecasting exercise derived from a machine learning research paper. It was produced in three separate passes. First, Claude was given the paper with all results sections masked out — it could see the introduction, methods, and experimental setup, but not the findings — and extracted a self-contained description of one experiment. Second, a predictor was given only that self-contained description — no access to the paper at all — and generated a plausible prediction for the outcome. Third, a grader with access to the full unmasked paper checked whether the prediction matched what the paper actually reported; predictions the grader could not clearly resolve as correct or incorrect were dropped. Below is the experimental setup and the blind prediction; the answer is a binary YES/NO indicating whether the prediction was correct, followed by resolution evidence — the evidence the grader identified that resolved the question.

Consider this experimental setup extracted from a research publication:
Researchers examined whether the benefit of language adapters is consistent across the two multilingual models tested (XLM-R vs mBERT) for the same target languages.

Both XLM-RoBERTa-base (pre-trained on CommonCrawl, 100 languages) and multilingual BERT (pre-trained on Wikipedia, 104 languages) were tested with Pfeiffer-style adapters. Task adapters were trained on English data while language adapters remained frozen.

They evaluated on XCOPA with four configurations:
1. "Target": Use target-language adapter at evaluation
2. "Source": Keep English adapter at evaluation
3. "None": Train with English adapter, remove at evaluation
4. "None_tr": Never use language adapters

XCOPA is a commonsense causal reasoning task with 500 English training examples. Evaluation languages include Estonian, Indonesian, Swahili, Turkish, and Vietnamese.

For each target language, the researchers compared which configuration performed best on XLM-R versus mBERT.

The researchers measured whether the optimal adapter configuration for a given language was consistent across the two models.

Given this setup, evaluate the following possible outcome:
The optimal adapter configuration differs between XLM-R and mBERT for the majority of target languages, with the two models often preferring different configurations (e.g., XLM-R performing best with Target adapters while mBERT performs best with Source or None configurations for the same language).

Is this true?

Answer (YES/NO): YES